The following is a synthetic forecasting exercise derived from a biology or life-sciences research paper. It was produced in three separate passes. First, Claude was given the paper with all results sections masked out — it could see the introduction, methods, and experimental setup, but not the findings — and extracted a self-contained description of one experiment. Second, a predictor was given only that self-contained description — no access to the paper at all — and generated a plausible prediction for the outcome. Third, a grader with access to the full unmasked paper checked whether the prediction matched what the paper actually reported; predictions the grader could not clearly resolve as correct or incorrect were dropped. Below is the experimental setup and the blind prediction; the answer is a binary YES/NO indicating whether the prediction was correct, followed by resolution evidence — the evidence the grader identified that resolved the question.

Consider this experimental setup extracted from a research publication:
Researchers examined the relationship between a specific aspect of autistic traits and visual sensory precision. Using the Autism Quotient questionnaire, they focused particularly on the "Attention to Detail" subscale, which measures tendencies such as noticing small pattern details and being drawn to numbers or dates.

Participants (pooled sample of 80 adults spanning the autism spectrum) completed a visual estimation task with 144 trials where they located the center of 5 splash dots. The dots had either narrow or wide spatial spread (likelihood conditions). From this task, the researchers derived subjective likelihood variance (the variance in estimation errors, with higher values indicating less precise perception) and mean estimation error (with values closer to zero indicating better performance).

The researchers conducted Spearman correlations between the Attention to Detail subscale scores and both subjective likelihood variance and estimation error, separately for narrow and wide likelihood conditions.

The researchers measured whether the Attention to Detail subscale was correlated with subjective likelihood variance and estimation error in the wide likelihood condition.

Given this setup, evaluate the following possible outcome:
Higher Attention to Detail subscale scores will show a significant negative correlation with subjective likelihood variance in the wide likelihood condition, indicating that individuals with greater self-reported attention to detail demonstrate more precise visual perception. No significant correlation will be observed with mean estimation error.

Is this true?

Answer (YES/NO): NO